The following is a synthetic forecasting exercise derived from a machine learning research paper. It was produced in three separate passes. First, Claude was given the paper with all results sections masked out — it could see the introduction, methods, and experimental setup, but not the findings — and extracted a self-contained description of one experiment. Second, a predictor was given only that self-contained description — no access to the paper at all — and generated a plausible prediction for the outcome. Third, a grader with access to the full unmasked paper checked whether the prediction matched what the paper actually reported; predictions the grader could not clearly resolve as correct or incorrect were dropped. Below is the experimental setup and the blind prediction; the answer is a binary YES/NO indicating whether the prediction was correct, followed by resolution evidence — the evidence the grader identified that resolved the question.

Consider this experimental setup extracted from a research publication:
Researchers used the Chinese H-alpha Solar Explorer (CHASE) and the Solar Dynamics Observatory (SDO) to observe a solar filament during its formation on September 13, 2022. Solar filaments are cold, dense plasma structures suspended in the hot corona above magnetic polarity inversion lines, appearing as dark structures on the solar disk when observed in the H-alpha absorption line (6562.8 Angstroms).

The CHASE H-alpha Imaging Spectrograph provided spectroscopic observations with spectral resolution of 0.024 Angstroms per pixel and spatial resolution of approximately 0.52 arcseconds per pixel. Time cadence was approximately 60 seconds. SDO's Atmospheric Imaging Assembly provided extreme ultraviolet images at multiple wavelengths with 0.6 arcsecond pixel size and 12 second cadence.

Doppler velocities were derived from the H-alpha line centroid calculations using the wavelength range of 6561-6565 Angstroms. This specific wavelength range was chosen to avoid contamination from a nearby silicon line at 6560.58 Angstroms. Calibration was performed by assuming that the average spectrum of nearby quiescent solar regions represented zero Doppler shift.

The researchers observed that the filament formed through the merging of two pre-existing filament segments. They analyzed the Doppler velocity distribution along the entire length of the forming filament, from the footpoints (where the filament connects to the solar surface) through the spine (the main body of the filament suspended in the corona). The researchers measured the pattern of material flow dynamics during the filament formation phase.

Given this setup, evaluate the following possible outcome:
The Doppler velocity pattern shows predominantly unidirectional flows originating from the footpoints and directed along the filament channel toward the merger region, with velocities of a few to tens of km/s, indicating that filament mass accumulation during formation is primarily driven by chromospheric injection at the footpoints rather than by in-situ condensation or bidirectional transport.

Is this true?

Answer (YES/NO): NO